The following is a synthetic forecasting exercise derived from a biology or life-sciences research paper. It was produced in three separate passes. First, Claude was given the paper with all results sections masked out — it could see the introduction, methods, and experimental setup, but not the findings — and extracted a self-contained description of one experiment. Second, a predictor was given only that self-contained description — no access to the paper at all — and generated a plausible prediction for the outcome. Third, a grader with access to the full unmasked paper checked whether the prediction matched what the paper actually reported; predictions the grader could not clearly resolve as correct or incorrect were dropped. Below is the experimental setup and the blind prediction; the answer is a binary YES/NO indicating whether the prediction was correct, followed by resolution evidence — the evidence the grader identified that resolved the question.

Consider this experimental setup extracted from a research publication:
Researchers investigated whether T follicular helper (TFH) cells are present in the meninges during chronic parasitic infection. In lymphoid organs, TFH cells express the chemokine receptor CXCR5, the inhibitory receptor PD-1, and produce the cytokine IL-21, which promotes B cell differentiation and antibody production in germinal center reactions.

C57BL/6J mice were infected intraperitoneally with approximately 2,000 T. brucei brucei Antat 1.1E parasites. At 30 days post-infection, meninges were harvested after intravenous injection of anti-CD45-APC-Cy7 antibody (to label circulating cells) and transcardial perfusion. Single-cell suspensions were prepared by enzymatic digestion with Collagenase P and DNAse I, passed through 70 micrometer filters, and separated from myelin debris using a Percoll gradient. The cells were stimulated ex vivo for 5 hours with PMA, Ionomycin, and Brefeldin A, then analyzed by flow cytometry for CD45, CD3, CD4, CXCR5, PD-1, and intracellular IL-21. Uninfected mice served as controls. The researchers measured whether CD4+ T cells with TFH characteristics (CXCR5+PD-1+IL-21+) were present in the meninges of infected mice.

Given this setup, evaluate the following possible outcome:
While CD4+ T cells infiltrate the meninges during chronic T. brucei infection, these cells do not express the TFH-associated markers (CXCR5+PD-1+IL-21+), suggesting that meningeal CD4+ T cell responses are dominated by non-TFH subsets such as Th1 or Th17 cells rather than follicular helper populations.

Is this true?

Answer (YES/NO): NO